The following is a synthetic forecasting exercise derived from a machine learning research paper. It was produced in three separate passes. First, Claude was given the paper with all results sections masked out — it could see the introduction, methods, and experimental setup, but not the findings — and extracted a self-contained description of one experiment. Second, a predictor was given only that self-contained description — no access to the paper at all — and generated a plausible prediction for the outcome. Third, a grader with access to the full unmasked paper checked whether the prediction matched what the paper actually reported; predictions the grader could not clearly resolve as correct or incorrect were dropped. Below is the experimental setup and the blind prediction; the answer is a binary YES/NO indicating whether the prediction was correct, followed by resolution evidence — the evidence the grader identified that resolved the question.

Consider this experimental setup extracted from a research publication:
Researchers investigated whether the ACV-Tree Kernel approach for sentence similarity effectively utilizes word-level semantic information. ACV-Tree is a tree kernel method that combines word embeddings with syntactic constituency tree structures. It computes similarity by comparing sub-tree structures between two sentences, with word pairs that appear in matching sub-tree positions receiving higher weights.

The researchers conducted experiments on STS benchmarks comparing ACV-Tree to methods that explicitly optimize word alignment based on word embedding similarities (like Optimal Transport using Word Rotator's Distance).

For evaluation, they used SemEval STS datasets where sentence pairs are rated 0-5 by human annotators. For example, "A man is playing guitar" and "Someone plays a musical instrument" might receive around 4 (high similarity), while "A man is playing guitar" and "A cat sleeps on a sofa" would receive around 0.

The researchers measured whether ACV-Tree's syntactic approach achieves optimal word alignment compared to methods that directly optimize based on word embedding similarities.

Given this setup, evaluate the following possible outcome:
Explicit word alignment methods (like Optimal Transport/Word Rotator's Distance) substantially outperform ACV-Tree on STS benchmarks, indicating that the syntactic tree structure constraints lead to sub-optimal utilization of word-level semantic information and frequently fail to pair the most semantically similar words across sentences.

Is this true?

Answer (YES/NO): NO